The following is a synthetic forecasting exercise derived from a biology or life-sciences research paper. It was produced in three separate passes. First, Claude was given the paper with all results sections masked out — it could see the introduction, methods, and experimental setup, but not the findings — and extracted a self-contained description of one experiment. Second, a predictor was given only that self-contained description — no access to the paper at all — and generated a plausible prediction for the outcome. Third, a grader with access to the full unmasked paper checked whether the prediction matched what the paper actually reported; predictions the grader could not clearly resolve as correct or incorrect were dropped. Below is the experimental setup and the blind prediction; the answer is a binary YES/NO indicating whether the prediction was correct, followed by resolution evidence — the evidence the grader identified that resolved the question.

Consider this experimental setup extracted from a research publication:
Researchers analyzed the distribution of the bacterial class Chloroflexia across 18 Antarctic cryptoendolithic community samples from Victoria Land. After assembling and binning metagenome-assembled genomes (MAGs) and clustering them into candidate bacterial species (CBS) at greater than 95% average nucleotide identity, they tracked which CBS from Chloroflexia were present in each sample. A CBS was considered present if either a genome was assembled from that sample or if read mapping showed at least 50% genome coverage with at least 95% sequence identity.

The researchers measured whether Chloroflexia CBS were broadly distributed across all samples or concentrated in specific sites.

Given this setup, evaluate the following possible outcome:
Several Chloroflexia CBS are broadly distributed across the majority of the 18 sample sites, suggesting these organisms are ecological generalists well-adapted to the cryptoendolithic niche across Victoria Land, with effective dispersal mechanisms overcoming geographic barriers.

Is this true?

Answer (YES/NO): NO